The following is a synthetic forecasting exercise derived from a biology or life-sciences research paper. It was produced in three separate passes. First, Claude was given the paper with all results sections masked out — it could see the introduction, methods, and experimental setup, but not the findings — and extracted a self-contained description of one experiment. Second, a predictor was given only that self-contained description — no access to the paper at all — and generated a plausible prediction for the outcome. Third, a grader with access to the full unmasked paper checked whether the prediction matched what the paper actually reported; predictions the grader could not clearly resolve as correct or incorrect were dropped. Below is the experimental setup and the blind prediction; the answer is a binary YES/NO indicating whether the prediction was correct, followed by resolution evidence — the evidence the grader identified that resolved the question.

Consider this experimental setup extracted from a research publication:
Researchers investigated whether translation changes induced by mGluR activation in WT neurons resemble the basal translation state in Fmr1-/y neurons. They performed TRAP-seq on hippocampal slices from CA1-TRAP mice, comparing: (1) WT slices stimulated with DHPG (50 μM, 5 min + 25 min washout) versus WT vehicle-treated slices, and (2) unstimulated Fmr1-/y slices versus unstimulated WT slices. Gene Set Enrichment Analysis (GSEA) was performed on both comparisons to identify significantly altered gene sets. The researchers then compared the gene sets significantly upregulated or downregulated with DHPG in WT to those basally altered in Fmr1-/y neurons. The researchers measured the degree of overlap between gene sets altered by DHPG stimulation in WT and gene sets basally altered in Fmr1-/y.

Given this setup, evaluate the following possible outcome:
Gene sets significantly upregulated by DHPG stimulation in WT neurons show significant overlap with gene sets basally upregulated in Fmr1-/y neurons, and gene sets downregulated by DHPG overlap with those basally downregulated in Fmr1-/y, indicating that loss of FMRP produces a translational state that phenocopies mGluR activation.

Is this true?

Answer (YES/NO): YES